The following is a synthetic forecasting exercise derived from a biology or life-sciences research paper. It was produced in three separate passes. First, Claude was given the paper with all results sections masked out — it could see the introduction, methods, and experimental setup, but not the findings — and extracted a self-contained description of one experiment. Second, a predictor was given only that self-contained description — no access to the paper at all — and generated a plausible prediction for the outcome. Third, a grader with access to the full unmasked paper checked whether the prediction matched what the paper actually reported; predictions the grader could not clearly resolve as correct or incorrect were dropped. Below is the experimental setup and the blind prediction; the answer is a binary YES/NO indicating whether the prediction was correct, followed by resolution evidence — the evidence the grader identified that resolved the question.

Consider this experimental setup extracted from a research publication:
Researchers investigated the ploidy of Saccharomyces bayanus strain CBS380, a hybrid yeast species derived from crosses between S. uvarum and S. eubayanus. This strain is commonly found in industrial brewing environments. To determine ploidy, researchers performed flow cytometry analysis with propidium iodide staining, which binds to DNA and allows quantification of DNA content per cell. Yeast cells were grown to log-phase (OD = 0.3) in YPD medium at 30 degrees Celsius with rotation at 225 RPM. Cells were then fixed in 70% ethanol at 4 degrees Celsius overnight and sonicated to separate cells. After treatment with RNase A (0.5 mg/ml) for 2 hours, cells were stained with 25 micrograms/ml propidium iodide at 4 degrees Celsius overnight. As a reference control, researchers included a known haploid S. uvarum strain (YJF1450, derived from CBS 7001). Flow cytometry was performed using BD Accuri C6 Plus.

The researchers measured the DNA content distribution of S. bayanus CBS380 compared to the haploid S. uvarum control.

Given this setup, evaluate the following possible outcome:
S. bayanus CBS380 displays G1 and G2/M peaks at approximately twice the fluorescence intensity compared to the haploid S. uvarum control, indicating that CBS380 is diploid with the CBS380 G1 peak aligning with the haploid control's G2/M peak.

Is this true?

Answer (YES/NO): YES